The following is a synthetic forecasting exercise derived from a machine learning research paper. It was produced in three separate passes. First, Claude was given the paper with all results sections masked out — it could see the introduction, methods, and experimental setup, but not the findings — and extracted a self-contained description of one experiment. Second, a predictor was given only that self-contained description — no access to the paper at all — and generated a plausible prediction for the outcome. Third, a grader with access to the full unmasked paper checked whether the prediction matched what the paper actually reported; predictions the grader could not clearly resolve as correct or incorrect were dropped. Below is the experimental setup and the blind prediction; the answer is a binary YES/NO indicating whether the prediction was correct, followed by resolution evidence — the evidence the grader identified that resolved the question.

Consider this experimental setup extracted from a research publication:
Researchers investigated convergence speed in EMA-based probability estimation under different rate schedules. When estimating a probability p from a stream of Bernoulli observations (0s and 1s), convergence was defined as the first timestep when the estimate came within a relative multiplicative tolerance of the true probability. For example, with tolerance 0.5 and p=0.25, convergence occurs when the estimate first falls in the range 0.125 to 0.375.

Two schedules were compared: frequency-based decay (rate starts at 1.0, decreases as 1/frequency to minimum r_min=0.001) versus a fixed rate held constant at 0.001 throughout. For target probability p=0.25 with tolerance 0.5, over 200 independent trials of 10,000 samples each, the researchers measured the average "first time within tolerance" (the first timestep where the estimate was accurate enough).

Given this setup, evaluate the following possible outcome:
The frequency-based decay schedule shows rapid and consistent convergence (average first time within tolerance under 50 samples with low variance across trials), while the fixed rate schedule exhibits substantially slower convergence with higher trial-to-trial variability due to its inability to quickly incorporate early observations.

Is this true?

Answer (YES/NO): NO